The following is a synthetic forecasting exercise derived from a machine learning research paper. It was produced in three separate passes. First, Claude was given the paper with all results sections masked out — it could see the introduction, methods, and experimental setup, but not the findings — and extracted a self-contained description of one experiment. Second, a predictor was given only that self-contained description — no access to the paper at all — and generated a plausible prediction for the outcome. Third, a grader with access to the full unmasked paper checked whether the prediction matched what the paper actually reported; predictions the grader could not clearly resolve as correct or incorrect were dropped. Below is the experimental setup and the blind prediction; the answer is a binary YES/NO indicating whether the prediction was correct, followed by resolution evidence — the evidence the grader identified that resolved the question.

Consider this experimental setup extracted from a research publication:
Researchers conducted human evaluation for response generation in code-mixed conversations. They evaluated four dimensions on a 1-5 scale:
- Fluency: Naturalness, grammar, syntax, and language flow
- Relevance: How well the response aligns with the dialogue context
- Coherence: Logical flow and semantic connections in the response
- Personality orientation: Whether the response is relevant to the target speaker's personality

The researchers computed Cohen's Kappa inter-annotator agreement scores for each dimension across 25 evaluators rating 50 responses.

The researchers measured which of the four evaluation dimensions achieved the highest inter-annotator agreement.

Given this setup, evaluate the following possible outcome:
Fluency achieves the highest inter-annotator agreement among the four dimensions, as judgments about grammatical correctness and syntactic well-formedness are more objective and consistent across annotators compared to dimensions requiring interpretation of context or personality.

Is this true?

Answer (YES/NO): YES